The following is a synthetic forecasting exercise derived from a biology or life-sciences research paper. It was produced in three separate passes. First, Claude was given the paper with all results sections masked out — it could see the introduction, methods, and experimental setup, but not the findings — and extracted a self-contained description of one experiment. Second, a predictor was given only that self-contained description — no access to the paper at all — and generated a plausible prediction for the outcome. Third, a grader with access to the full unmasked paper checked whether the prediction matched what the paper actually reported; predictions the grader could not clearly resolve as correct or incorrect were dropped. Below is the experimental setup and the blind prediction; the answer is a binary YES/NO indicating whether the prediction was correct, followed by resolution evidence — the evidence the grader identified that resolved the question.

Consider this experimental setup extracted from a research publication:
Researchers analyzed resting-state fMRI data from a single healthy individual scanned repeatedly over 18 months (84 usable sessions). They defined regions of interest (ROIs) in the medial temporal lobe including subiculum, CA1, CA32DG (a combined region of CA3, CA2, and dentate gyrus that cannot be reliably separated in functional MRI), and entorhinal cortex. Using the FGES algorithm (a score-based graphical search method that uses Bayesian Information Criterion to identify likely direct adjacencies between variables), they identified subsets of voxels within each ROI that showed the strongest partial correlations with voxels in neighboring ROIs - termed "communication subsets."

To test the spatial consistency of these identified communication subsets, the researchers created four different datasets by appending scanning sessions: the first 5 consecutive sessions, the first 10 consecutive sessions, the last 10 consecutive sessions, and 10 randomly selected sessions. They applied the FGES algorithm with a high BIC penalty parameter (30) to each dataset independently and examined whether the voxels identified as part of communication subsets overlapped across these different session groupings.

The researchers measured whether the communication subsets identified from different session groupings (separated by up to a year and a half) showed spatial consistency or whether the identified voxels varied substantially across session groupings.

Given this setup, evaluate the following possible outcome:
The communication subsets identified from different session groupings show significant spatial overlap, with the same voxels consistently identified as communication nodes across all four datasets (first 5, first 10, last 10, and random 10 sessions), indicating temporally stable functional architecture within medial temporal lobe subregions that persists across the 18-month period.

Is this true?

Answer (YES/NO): NO